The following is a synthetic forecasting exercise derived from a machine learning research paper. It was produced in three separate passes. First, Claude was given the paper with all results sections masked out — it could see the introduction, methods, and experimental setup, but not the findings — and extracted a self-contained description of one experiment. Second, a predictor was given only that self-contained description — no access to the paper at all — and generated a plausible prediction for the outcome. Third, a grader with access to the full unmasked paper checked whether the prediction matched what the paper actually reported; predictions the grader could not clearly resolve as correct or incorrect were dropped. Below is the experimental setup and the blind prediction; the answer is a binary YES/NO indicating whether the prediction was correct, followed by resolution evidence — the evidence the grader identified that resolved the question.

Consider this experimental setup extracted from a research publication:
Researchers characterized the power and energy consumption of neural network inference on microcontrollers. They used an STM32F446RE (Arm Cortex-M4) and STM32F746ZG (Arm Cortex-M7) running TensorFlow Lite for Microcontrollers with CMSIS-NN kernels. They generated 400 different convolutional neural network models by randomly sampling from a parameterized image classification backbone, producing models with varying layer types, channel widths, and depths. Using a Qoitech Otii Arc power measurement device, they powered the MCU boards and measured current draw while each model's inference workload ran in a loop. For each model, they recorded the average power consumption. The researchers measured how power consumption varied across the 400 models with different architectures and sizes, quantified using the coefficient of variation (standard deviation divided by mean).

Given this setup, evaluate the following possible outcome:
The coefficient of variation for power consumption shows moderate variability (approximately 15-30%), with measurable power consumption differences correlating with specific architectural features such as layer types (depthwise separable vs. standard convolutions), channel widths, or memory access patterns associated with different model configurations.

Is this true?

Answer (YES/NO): NO